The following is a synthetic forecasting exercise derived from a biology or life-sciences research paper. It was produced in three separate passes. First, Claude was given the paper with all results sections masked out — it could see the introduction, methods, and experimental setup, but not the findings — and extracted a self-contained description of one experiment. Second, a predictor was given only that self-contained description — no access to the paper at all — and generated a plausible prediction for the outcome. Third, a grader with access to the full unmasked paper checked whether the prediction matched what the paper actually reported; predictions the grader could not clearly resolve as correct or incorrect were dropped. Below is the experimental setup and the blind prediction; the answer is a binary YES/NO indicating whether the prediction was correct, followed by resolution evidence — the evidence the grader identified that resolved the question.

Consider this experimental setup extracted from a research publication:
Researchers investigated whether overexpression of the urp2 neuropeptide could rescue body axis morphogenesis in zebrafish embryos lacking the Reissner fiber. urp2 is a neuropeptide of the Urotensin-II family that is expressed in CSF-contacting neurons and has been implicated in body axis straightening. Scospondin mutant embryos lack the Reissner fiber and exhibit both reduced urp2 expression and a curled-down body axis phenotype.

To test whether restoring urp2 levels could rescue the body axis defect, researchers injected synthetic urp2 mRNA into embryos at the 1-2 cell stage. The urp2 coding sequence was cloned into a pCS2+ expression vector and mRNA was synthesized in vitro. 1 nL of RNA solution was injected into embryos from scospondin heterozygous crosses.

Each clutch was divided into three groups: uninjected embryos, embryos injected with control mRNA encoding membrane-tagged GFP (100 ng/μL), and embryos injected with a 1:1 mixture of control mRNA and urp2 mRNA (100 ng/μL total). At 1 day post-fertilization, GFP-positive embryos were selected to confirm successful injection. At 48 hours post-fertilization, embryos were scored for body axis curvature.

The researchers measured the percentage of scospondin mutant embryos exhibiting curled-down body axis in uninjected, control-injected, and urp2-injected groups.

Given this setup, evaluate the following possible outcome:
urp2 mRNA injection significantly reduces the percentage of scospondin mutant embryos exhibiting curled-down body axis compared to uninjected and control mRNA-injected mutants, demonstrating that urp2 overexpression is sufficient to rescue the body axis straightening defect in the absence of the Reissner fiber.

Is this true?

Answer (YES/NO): YES